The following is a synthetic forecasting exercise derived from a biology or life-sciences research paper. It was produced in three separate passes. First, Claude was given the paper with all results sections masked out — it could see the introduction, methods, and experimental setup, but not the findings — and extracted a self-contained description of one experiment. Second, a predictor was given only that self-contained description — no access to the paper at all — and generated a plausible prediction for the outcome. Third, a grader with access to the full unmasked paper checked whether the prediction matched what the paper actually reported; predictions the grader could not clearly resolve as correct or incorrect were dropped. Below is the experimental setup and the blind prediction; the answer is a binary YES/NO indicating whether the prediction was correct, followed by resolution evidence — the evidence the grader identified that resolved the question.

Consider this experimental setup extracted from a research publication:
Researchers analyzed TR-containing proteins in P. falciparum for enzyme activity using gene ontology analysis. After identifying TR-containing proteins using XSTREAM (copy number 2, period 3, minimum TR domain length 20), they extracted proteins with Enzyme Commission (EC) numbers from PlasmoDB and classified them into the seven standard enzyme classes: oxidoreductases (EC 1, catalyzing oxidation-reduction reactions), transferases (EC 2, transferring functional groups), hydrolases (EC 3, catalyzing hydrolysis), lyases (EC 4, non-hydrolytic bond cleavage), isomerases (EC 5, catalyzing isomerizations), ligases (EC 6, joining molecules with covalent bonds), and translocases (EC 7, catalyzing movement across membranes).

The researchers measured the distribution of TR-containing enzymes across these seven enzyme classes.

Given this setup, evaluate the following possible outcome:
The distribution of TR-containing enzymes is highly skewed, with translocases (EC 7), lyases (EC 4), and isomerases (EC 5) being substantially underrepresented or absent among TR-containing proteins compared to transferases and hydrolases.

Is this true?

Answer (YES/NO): YES